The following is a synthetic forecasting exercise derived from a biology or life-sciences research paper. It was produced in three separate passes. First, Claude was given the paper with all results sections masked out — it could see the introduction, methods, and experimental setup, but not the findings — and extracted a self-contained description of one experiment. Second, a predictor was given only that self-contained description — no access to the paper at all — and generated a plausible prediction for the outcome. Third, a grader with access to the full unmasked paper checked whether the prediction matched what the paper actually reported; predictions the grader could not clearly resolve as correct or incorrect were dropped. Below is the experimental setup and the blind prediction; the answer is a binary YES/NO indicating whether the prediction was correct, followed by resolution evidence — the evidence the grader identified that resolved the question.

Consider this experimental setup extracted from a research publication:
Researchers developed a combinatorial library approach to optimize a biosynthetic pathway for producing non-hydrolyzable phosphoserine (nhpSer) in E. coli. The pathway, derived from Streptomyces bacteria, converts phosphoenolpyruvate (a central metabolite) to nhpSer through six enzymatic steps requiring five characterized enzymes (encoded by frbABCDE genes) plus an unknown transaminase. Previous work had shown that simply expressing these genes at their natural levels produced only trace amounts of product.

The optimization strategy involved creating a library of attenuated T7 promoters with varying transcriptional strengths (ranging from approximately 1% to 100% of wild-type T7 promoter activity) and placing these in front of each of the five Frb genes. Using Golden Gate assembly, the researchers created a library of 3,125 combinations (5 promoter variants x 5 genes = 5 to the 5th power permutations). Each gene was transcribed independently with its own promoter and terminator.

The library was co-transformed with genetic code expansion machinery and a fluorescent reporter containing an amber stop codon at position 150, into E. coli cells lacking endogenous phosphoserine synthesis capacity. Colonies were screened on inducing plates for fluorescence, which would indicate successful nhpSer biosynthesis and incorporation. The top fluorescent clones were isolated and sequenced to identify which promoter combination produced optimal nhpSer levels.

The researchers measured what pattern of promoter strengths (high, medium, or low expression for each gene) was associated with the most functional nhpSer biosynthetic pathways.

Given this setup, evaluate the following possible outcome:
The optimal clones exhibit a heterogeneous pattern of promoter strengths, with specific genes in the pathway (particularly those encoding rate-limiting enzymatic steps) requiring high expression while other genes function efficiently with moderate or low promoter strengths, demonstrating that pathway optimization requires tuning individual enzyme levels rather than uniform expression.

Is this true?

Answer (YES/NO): YES